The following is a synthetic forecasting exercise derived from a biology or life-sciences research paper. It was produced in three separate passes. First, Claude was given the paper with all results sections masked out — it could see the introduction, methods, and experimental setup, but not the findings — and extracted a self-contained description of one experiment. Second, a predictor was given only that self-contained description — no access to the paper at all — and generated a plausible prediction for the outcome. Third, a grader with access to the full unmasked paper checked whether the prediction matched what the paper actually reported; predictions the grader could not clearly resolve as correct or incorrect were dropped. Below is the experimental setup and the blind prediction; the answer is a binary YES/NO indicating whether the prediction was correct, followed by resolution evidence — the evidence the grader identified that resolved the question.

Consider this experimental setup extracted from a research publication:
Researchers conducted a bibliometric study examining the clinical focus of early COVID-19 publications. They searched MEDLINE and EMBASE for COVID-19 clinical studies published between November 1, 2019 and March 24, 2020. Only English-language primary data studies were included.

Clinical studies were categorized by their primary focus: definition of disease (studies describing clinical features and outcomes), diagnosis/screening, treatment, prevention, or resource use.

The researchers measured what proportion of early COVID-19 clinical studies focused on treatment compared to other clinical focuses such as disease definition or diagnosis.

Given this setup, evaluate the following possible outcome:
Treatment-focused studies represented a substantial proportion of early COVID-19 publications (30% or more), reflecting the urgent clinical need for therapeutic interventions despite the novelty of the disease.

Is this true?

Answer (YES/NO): NO